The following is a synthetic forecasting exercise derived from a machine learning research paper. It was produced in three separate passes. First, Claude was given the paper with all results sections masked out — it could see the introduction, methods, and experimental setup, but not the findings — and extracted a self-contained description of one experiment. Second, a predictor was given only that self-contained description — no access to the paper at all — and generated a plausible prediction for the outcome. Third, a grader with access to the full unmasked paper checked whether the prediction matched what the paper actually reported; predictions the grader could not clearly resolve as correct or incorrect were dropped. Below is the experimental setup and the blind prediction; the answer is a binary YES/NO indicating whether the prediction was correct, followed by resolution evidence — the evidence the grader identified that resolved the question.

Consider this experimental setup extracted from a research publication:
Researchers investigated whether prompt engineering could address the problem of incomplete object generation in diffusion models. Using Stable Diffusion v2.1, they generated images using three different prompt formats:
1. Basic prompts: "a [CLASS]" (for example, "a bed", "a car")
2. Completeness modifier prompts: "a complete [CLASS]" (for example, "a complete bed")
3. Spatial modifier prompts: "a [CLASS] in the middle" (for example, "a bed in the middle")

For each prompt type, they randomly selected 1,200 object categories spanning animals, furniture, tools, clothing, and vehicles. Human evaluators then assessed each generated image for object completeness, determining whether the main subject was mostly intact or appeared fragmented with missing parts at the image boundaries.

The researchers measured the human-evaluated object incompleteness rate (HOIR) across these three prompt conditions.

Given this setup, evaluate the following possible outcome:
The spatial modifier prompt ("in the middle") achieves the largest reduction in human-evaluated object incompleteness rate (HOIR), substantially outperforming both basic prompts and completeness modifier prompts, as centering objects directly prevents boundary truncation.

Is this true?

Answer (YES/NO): NO